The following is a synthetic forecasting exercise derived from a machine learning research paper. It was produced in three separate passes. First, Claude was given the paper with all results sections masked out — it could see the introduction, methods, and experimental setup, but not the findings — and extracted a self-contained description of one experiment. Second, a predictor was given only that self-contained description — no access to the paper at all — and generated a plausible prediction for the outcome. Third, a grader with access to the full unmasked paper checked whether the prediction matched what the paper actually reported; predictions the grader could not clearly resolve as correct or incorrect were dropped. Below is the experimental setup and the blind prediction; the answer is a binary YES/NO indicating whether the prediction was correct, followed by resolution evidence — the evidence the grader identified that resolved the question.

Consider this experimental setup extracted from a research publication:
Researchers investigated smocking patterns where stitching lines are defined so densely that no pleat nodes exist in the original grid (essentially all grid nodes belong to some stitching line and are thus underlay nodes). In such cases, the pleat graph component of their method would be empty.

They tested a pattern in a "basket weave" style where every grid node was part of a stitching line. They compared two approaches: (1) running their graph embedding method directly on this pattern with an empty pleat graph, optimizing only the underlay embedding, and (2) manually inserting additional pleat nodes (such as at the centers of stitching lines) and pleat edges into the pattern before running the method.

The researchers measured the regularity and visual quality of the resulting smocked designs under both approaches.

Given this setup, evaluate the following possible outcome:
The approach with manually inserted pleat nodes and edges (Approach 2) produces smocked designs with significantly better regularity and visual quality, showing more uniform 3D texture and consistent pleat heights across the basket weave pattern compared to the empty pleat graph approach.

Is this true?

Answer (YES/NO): YES